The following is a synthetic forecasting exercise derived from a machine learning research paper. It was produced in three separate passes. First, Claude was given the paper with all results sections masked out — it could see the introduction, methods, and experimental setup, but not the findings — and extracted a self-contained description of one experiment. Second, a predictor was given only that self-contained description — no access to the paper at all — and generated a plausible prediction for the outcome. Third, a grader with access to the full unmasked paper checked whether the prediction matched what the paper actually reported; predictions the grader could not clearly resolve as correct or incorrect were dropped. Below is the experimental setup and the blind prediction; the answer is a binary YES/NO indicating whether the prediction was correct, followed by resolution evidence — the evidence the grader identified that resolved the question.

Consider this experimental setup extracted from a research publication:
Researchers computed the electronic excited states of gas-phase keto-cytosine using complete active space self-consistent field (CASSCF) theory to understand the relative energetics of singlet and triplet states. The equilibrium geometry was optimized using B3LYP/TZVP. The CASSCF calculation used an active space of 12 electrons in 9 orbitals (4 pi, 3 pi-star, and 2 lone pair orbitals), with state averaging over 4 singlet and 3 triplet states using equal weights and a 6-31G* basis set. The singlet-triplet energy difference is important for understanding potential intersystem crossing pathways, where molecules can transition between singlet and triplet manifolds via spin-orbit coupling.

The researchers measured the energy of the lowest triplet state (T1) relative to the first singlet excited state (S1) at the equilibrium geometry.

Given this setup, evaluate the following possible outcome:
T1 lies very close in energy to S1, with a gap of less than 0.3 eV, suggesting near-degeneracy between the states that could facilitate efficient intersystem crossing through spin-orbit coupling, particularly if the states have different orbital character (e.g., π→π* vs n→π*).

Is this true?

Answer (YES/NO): NO